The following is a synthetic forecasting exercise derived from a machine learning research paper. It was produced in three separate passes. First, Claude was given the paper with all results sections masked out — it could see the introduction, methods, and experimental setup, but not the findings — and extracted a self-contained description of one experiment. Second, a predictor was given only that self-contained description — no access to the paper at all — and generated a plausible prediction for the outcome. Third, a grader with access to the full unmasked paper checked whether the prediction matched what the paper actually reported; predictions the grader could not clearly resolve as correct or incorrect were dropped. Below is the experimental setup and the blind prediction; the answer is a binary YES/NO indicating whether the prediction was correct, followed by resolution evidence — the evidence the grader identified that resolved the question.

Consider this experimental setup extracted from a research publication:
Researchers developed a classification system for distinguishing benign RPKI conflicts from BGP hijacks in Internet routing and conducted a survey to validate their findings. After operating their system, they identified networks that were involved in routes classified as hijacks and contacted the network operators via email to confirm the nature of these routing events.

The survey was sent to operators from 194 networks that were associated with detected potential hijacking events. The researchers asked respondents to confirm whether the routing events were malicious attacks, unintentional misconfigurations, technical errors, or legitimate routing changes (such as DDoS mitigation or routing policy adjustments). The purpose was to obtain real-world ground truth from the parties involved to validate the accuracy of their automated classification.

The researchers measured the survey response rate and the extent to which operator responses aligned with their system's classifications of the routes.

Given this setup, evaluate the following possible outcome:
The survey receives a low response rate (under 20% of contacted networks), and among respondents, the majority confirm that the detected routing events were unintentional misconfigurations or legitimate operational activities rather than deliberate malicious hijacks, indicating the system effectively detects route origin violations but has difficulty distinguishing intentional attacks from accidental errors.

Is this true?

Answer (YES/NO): NO